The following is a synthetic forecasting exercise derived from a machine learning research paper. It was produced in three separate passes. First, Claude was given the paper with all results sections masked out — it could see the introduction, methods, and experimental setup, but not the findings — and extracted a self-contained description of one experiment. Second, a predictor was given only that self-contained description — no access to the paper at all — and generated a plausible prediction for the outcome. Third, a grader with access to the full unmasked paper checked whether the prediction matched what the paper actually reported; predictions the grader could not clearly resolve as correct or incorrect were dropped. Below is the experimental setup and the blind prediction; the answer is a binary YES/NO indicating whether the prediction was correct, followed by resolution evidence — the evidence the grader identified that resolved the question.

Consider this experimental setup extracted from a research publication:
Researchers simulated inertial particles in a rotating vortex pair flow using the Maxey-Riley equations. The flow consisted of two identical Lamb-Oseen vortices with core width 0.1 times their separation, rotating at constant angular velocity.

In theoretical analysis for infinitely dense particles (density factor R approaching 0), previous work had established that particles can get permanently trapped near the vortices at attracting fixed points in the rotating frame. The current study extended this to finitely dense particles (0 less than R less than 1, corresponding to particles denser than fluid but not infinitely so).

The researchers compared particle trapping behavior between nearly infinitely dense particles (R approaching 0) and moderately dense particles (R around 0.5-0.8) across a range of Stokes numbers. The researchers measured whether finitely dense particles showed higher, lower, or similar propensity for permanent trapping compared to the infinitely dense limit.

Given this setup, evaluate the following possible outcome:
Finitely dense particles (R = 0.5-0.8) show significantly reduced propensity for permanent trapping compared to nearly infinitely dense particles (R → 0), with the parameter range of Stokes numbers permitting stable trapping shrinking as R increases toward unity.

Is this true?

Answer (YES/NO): NO